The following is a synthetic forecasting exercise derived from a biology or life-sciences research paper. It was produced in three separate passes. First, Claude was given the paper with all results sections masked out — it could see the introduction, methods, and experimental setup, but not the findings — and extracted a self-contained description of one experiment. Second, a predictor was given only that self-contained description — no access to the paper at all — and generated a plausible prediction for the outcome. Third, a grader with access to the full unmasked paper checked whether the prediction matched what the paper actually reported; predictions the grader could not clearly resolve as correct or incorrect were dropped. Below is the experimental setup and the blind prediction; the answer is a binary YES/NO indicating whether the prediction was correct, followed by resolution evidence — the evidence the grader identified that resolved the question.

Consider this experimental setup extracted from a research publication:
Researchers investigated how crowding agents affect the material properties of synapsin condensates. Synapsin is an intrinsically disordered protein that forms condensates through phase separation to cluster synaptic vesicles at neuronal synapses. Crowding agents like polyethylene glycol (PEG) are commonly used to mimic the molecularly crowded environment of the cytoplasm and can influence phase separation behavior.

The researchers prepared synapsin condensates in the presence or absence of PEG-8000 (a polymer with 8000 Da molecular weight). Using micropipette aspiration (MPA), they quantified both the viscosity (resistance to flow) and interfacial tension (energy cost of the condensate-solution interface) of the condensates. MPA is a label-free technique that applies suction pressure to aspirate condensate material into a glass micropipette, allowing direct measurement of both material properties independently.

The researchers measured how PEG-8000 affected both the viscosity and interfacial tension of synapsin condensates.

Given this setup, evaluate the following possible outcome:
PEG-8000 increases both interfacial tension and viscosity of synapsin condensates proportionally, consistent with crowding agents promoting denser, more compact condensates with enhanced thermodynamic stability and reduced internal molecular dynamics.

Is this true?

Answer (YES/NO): YES